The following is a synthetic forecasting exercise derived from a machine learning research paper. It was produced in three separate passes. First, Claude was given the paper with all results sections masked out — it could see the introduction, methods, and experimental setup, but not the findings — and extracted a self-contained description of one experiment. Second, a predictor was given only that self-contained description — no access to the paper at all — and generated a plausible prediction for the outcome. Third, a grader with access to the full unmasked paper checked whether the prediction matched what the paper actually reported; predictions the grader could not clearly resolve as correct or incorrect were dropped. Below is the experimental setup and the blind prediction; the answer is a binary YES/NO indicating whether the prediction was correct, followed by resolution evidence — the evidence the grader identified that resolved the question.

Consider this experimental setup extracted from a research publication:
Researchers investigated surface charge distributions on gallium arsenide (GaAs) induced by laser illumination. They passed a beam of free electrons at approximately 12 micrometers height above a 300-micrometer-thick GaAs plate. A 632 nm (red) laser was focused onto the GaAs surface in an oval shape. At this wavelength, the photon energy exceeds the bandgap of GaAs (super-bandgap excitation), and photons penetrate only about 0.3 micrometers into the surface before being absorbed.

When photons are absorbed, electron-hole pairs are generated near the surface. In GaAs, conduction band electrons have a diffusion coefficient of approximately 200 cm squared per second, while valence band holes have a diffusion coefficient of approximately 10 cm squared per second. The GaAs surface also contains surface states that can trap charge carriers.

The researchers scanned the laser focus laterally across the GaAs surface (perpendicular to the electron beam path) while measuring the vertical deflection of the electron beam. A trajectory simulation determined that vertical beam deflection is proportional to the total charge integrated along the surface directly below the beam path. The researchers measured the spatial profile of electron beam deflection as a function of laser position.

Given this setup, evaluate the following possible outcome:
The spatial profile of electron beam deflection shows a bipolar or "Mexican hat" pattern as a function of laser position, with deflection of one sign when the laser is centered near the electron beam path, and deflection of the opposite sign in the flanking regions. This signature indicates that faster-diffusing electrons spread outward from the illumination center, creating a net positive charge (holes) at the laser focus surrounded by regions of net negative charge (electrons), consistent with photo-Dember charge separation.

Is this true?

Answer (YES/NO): NO